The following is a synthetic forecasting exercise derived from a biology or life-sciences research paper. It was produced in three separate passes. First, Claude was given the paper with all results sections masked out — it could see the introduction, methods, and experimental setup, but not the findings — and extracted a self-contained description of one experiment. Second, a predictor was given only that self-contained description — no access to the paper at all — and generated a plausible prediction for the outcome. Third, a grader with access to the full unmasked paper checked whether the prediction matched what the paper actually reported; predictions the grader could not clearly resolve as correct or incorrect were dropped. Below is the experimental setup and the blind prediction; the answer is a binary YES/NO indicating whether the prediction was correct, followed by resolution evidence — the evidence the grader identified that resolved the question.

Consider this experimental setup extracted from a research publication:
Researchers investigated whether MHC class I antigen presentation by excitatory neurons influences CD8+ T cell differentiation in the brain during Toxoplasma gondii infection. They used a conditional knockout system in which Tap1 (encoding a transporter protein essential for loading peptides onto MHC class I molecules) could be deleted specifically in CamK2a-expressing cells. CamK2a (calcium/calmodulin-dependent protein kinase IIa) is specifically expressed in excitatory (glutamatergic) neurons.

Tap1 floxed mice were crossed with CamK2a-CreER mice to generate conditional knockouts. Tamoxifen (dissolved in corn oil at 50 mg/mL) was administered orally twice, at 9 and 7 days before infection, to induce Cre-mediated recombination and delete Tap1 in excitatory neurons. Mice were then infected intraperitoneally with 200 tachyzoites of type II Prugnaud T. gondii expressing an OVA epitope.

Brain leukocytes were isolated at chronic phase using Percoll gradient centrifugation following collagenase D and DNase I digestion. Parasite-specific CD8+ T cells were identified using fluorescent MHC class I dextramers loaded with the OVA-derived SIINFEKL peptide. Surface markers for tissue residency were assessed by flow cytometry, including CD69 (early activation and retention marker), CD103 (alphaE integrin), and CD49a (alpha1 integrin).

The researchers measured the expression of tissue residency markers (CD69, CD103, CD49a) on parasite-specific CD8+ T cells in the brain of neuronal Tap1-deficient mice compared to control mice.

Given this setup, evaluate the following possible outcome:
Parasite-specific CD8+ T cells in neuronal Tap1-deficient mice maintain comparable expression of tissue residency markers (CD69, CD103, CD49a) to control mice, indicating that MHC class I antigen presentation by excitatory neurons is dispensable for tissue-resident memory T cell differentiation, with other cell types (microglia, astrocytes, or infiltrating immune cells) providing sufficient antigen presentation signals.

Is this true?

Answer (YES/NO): NO